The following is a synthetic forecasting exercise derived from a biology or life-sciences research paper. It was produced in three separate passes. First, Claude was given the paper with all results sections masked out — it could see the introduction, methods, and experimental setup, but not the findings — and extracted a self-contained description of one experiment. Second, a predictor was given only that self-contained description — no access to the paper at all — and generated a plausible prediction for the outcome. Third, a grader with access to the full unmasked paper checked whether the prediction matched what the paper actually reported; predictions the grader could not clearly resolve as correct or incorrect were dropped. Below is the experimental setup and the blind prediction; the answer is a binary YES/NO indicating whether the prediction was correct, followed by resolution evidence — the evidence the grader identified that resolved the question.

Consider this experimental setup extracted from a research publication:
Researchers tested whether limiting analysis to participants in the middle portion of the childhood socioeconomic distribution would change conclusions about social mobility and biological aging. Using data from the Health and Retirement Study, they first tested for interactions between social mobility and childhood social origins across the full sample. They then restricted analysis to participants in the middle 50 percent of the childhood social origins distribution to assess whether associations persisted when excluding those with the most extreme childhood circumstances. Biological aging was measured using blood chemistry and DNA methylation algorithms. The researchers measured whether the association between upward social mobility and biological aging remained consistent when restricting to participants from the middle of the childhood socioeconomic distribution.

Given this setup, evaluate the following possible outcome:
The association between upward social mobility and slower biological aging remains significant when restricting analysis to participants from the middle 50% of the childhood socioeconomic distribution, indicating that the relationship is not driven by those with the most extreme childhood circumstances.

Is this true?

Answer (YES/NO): YES